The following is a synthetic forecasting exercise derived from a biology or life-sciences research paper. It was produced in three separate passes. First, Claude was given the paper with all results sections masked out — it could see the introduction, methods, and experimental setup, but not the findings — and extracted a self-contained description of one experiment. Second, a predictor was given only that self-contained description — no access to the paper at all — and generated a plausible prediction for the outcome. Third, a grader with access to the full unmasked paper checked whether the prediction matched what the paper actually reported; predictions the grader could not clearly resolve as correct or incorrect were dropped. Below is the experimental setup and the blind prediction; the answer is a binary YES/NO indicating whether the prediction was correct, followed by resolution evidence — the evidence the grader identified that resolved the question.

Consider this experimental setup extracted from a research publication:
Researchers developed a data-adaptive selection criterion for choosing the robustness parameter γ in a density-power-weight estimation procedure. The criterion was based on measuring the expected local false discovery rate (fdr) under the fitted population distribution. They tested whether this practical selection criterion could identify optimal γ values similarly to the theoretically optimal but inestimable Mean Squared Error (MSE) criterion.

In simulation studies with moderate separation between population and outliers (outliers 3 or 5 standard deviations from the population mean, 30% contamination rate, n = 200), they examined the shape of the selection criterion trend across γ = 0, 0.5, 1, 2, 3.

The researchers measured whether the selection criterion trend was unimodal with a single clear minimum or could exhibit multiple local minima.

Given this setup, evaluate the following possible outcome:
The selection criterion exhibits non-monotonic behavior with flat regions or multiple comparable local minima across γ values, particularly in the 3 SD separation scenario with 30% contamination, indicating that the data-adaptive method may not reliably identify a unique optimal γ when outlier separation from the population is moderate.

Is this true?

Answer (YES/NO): YES